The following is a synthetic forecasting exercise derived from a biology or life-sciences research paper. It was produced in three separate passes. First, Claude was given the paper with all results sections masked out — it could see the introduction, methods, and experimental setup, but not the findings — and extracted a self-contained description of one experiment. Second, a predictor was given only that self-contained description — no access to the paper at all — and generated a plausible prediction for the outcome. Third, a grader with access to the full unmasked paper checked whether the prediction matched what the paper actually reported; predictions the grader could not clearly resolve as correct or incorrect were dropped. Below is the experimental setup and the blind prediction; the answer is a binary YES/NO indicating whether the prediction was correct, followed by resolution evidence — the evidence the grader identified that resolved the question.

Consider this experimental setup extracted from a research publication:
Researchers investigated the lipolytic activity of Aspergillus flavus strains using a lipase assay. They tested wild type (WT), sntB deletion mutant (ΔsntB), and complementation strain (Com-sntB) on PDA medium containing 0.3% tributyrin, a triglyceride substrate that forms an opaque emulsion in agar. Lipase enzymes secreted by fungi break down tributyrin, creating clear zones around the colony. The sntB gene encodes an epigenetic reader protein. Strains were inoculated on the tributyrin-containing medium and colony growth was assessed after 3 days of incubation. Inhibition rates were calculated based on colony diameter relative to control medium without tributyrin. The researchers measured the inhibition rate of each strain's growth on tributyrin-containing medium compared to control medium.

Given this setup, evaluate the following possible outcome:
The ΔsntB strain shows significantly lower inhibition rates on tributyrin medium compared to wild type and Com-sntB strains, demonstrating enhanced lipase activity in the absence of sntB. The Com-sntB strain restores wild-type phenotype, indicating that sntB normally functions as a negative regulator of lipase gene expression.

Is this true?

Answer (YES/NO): NO